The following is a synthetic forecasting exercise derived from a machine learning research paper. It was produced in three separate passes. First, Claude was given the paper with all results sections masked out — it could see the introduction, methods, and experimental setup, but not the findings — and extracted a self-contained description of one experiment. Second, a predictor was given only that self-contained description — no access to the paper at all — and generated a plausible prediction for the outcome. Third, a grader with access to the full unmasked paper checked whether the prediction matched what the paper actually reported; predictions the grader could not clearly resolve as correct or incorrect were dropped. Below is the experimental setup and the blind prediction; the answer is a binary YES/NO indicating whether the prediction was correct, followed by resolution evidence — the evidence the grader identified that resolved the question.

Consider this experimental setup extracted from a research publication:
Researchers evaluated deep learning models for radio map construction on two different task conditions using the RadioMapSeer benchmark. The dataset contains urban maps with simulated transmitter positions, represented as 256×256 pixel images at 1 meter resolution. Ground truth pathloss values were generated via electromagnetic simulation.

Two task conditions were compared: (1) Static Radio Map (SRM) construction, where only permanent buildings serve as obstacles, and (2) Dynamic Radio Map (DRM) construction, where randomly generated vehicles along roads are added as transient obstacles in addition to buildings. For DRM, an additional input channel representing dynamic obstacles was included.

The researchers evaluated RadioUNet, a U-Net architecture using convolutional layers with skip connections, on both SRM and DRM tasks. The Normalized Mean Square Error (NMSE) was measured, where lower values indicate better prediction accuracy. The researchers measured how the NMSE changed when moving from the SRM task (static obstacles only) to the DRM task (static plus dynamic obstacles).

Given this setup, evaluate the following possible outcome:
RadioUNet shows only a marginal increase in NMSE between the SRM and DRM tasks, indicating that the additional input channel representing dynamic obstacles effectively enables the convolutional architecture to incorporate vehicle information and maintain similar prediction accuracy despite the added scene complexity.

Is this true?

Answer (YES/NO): NO